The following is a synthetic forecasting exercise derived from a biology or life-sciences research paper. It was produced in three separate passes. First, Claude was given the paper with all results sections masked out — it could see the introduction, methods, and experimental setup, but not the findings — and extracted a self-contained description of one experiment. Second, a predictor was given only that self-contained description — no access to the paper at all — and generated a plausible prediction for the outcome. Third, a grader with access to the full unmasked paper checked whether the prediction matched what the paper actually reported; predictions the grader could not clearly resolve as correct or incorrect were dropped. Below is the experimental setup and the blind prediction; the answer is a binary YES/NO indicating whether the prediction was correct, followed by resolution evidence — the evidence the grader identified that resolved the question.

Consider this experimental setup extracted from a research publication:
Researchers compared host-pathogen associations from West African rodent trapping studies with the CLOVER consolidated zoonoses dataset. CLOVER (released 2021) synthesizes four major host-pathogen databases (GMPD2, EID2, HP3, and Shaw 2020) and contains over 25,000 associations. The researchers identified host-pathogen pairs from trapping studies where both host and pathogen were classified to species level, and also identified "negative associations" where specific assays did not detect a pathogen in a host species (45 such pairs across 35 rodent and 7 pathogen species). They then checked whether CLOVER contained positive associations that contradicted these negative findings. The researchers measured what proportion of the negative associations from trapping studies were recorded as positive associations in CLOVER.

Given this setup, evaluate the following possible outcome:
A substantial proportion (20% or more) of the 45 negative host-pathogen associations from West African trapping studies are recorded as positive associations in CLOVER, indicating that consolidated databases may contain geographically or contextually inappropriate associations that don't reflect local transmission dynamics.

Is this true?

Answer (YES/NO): NO